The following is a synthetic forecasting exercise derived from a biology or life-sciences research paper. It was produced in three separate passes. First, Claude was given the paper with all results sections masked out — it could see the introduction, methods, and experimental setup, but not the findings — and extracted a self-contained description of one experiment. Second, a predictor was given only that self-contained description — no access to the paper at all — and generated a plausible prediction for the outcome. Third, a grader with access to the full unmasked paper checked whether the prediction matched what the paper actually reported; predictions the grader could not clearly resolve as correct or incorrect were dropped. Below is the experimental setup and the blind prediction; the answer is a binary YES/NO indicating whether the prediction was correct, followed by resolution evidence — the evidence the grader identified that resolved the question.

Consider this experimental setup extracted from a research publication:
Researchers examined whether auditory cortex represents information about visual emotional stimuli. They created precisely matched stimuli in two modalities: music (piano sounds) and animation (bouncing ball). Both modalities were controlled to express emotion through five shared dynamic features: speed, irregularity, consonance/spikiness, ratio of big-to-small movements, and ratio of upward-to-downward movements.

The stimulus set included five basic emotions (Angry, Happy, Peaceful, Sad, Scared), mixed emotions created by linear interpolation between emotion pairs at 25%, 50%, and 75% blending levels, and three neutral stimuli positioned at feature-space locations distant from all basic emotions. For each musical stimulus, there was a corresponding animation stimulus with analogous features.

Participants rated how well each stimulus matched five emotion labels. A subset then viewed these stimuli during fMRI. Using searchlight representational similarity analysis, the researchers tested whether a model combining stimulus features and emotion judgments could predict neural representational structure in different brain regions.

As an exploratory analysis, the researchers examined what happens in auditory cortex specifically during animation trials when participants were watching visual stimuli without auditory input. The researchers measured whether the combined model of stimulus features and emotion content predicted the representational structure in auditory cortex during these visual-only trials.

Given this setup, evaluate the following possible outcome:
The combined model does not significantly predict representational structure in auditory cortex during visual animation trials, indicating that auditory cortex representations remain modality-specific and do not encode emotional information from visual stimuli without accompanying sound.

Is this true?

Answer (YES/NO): NO